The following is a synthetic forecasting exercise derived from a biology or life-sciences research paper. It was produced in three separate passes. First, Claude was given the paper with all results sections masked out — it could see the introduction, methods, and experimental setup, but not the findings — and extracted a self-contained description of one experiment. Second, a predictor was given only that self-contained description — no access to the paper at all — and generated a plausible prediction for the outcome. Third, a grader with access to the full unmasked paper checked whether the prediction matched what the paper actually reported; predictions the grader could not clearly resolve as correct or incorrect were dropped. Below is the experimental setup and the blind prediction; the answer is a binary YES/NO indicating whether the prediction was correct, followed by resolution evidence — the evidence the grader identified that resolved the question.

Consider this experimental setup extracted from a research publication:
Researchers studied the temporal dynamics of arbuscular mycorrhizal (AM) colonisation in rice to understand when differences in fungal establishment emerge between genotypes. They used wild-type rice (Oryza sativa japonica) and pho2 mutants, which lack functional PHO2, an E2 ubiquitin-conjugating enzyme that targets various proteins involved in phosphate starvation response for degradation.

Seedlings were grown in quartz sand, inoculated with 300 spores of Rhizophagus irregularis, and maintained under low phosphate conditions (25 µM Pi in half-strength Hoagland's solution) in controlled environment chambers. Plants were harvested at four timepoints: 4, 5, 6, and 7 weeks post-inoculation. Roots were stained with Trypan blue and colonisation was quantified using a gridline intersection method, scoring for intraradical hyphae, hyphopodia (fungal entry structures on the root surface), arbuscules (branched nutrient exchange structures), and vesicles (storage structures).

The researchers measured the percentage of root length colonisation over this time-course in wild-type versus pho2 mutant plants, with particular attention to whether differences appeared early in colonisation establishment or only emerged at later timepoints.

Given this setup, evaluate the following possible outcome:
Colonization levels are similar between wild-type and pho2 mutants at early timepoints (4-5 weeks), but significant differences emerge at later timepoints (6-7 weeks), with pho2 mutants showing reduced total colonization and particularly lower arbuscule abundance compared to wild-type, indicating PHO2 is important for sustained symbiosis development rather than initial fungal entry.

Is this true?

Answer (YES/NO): NO